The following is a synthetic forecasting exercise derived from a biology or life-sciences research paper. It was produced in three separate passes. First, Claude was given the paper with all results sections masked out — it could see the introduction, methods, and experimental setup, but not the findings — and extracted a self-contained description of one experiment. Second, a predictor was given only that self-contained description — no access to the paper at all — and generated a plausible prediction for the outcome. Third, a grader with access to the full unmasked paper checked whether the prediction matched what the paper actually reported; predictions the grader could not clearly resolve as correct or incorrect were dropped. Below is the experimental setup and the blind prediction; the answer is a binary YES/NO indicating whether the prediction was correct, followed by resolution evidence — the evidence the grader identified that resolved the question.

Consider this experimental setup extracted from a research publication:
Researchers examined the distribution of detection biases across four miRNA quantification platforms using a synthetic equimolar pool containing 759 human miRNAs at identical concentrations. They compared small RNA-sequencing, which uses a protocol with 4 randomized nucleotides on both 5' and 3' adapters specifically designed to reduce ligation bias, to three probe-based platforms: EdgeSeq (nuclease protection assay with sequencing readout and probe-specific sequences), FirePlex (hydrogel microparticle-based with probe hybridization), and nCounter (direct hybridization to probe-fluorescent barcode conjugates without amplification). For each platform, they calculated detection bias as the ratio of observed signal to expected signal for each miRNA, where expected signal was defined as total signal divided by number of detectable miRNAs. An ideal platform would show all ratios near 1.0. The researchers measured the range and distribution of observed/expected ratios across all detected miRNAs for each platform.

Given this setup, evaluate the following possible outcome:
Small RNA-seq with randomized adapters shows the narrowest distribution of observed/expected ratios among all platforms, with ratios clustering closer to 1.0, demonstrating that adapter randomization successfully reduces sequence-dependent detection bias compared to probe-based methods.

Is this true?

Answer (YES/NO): NO